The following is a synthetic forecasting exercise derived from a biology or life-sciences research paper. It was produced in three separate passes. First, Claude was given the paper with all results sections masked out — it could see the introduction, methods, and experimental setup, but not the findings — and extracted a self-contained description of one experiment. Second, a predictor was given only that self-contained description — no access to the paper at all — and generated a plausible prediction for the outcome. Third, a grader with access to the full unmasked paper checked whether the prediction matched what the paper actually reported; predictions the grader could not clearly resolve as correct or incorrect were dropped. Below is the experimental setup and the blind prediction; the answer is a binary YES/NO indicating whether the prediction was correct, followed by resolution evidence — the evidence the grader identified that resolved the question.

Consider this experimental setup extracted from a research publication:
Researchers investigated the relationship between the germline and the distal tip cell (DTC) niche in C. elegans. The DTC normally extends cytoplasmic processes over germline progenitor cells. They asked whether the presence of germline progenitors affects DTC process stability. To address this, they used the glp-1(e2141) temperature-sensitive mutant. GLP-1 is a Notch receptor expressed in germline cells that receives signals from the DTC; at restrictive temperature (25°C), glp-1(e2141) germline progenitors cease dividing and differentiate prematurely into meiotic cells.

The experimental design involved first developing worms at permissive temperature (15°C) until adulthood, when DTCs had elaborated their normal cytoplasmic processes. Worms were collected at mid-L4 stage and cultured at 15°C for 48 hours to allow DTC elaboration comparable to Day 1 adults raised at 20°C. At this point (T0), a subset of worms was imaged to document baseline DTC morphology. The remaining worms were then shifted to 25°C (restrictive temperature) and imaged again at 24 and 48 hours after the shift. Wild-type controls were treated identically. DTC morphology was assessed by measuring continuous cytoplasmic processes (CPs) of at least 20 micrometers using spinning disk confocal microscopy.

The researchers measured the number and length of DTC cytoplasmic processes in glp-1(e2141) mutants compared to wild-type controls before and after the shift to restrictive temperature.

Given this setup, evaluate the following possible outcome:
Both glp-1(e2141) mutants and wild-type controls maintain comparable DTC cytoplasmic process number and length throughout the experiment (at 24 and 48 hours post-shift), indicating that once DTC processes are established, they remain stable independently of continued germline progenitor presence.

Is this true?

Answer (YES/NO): NO